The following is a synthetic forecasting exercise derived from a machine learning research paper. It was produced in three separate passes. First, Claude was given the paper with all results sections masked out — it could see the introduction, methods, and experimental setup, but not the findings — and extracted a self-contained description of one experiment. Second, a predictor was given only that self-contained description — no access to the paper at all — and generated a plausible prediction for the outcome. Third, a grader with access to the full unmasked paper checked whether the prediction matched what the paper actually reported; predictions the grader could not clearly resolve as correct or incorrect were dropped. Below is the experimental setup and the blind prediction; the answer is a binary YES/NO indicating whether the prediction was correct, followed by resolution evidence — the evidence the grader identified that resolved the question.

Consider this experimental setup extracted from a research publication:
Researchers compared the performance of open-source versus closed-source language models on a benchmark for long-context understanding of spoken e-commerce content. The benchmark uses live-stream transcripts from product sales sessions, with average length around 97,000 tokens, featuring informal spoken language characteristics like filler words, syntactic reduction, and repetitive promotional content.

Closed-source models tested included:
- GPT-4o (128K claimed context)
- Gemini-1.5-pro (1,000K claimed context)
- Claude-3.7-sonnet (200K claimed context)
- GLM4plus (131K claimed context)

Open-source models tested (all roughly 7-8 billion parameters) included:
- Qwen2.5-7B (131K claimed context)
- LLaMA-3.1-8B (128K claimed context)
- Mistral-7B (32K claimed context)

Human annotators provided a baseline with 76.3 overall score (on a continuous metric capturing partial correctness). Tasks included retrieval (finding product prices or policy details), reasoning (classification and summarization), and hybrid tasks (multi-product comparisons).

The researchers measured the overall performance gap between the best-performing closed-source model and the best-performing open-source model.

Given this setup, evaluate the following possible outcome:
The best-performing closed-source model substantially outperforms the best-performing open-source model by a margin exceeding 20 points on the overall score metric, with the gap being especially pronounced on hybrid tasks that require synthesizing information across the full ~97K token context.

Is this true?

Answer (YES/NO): NO